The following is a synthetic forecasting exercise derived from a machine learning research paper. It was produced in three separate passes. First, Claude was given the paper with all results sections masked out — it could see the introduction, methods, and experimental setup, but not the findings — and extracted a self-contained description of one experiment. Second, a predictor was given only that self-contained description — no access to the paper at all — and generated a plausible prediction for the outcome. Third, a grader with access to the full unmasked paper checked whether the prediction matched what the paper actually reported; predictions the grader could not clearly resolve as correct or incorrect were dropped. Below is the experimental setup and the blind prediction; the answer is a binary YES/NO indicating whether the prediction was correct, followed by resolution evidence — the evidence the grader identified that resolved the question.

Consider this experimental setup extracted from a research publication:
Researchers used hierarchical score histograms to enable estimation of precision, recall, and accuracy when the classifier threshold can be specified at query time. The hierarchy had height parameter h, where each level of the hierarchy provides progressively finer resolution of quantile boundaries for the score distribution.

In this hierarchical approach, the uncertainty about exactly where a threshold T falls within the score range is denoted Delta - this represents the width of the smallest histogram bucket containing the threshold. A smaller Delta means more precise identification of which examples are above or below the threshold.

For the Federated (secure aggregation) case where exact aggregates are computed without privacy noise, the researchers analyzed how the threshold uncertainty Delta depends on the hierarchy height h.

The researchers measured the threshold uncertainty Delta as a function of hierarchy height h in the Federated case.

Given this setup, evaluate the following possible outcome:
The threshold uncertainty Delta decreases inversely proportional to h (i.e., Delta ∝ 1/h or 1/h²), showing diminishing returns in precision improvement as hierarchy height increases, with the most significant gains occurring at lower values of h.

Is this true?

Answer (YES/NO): NO